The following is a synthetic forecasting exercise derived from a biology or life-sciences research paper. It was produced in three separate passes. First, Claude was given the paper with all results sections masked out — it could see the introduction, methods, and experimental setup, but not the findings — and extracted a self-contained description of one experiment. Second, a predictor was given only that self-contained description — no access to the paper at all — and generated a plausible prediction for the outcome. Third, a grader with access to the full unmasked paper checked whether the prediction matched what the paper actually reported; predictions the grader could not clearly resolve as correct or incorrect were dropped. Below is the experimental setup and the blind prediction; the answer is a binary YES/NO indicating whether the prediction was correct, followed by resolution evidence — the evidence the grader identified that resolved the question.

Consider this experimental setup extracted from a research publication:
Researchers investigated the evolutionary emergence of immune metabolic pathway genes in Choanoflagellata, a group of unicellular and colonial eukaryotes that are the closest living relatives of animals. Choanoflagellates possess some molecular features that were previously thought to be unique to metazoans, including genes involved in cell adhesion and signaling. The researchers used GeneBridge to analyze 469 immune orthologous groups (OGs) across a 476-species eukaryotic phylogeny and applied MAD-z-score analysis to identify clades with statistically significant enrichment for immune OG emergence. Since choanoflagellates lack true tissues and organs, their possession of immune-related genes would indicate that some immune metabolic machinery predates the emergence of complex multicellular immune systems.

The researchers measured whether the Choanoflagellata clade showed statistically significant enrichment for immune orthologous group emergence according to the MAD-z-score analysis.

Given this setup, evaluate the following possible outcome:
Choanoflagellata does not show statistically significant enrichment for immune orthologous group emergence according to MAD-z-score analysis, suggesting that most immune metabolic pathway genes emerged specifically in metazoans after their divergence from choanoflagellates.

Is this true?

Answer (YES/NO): NO